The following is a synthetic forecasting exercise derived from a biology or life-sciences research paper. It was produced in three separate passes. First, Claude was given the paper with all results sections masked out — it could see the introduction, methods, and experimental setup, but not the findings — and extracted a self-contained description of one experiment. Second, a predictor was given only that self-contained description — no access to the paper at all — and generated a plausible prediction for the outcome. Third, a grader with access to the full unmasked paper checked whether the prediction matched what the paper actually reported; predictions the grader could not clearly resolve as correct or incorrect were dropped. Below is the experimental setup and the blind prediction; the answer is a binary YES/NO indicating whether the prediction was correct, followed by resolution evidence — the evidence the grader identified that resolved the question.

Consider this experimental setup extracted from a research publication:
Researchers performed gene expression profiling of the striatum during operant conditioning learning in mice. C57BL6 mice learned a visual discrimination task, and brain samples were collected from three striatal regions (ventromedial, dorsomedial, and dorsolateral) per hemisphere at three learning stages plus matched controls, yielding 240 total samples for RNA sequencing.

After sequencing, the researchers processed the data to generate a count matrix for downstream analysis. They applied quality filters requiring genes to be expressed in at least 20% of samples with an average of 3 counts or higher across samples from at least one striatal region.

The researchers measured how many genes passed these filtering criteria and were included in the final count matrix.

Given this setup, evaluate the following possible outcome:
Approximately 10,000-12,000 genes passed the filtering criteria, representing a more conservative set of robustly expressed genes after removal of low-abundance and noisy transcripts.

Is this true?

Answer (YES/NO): NO